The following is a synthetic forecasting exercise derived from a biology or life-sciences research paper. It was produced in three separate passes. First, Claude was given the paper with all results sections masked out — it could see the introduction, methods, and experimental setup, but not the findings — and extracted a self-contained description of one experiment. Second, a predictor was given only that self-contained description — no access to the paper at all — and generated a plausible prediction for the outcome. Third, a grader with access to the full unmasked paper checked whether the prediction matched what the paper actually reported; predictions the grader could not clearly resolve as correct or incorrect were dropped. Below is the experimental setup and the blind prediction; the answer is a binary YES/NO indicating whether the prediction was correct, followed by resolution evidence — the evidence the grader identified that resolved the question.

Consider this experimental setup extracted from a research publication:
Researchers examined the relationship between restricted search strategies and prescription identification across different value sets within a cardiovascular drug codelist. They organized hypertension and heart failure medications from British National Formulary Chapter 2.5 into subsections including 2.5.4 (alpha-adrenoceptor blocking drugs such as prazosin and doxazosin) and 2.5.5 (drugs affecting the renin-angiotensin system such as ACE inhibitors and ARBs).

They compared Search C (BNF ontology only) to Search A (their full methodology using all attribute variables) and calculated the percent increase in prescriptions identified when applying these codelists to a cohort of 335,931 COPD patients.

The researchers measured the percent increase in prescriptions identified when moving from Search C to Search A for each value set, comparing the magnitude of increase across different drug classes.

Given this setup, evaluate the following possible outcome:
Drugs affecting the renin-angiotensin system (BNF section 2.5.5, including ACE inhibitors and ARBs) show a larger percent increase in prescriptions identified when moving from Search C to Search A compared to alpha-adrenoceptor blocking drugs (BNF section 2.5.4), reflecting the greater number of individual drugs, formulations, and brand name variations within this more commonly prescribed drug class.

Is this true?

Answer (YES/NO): NO